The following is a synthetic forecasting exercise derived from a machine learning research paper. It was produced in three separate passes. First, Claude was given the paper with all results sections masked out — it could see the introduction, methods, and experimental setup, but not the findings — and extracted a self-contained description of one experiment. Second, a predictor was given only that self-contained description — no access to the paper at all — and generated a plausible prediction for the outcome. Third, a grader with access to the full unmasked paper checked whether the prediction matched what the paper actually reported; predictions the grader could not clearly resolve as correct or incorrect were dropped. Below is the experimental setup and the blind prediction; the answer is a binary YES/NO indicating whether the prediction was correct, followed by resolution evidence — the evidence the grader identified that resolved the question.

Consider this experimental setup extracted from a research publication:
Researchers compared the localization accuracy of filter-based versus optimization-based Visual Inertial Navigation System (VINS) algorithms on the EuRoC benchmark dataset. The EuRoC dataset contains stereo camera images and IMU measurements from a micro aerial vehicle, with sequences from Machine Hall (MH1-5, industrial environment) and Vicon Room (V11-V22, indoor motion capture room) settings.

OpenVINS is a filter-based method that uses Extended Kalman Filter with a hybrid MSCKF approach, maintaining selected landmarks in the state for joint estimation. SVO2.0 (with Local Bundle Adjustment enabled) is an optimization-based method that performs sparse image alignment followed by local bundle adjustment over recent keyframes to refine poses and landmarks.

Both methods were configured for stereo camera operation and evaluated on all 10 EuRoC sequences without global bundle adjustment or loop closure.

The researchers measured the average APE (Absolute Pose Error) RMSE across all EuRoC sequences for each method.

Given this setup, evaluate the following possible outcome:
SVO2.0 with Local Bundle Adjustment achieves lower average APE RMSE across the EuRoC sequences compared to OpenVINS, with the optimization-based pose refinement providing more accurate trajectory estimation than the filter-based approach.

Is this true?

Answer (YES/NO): NO